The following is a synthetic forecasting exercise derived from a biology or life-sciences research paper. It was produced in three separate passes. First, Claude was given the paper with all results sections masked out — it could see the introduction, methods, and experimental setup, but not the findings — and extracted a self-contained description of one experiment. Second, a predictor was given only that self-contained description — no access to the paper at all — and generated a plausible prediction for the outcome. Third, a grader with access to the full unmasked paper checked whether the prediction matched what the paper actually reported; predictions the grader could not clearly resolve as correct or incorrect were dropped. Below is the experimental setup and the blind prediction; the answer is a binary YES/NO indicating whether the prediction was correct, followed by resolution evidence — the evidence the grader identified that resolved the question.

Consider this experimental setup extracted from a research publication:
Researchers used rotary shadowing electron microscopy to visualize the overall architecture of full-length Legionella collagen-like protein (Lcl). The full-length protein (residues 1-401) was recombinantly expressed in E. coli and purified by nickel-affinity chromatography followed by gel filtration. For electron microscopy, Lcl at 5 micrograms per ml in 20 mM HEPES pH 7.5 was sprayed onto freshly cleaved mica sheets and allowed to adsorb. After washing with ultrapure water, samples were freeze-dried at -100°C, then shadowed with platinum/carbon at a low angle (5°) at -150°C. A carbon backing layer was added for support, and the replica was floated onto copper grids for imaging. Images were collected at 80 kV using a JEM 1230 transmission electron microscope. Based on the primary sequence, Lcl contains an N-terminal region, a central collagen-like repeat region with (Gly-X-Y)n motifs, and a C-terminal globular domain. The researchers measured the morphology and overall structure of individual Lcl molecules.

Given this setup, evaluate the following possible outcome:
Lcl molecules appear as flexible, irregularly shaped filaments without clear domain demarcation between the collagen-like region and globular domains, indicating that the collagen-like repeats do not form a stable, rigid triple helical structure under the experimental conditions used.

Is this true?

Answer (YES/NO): NO